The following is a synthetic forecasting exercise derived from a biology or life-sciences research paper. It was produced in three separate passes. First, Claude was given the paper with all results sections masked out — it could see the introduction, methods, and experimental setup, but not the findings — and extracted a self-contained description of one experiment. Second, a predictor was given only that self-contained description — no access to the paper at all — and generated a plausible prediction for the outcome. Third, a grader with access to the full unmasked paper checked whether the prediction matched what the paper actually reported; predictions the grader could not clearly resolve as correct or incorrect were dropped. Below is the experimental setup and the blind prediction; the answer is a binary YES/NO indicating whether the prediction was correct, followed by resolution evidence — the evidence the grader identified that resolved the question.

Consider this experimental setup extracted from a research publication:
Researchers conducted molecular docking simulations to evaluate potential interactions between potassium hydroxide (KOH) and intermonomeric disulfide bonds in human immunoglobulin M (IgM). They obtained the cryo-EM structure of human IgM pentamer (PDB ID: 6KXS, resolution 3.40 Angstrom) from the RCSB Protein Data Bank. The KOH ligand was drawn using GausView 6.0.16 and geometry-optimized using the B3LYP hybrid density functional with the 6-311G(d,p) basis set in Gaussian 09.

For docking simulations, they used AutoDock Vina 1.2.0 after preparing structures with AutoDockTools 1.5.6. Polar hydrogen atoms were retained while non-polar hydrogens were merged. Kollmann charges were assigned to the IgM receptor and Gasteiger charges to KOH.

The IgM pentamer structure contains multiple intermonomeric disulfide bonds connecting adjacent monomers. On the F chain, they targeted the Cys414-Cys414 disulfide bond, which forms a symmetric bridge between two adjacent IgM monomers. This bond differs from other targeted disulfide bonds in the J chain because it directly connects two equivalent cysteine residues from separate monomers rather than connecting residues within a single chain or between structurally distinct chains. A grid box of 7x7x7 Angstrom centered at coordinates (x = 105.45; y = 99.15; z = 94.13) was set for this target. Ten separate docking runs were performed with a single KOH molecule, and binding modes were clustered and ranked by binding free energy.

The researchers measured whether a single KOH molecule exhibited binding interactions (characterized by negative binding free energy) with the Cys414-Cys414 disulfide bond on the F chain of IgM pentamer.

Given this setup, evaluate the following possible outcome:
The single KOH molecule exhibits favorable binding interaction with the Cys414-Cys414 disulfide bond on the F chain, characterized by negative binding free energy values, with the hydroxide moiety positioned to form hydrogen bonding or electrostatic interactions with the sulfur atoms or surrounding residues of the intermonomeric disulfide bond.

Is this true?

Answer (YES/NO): NO